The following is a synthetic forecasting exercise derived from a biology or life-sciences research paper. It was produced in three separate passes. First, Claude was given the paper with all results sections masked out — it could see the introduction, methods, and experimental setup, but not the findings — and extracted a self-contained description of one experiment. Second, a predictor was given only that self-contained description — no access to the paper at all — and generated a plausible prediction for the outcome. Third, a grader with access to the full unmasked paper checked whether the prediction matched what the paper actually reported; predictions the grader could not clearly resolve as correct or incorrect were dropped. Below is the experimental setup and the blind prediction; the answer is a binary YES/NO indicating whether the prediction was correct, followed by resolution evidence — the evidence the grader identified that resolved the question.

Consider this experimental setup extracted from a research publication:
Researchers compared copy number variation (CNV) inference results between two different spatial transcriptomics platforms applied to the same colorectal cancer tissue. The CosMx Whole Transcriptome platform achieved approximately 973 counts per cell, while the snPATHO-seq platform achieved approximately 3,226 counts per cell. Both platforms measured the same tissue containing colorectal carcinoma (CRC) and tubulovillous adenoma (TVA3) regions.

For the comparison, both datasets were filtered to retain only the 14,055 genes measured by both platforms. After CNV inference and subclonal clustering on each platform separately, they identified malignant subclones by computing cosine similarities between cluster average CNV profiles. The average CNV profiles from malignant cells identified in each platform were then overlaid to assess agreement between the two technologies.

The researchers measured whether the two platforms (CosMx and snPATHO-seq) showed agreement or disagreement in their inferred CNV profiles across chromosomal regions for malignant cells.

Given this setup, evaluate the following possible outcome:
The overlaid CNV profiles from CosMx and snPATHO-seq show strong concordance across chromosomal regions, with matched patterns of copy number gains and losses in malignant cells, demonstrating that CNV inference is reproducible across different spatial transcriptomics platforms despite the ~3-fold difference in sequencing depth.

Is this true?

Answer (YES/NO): YES